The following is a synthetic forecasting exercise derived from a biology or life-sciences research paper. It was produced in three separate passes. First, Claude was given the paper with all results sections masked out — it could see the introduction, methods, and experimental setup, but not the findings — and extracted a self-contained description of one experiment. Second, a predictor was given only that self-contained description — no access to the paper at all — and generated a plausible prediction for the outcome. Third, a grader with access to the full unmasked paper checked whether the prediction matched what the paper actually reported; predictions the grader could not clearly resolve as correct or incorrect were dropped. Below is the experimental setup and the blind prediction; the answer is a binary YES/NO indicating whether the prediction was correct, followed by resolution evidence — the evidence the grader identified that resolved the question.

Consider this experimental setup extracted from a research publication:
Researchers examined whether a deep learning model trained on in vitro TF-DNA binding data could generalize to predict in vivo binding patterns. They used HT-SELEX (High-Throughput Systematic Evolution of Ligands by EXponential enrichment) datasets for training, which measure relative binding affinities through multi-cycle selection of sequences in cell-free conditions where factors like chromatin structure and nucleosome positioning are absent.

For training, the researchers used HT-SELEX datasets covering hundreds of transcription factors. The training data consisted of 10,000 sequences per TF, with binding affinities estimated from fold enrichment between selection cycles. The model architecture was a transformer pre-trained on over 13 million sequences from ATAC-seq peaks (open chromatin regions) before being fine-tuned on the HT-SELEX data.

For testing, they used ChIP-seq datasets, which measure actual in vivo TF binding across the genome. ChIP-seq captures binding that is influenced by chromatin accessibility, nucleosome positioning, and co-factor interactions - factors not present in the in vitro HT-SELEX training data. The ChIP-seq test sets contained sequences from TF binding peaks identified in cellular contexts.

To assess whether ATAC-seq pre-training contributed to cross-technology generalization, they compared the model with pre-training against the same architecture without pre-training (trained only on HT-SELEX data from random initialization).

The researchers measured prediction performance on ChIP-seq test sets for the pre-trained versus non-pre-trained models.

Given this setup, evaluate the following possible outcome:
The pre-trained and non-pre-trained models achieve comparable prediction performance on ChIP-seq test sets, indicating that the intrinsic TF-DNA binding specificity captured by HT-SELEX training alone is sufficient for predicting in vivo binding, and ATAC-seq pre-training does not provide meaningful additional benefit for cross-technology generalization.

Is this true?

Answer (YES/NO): NO